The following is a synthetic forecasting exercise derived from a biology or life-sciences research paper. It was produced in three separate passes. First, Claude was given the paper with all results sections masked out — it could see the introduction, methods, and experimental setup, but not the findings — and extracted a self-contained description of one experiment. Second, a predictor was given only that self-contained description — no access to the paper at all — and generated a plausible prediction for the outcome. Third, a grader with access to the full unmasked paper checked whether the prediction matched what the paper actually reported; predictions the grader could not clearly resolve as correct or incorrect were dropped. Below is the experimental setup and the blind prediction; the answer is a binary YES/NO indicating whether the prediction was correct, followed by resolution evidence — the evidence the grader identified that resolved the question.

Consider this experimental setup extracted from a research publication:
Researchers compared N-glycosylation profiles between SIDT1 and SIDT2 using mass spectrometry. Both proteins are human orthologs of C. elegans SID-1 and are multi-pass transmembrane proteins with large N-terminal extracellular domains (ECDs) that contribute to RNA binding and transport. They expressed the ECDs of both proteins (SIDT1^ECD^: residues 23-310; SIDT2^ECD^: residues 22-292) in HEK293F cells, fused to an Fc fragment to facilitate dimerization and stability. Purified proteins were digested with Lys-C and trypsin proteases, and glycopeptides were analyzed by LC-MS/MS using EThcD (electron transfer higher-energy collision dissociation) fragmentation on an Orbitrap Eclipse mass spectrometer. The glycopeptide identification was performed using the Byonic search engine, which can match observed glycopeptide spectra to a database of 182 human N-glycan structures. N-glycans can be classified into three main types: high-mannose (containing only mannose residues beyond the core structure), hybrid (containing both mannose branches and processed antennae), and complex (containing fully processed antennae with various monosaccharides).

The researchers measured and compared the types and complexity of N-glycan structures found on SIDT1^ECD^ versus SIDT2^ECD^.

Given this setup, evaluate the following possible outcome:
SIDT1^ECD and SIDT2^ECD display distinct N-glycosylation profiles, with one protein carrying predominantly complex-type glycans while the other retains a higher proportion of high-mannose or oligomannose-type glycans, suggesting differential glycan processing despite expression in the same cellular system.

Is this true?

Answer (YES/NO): NO